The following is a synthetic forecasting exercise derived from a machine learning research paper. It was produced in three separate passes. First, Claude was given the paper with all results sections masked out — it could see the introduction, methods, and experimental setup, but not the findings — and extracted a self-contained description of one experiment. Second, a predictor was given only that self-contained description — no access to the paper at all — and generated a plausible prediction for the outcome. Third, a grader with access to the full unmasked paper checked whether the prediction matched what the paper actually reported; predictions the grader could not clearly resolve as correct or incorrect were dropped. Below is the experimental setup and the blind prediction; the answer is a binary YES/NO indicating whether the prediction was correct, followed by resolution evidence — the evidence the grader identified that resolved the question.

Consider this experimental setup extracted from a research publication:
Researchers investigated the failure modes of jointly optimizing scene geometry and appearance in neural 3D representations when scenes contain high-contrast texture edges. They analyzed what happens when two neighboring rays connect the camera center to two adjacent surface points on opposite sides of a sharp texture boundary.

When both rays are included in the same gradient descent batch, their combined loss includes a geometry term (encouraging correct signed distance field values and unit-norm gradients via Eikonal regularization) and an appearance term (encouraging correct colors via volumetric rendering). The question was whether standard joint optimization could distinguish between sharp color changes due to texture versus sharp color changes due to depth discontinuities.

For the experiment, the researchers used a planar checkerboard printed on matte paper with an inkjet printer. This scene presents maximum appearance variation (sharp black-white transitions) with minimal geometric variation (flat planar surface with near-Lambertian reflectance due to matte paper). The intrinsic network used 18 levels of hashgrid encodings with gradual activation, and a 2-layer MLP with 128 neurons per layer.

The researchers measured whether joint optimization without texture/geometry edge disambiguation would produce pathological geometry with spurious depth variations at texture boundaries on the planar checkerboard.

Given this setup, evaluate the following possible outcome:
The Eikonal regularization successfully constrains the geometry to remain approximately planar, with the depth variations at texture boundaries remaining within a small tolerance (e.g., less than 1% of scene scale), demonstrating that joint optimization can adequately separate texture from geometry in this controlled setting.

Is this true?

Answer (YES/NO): NO